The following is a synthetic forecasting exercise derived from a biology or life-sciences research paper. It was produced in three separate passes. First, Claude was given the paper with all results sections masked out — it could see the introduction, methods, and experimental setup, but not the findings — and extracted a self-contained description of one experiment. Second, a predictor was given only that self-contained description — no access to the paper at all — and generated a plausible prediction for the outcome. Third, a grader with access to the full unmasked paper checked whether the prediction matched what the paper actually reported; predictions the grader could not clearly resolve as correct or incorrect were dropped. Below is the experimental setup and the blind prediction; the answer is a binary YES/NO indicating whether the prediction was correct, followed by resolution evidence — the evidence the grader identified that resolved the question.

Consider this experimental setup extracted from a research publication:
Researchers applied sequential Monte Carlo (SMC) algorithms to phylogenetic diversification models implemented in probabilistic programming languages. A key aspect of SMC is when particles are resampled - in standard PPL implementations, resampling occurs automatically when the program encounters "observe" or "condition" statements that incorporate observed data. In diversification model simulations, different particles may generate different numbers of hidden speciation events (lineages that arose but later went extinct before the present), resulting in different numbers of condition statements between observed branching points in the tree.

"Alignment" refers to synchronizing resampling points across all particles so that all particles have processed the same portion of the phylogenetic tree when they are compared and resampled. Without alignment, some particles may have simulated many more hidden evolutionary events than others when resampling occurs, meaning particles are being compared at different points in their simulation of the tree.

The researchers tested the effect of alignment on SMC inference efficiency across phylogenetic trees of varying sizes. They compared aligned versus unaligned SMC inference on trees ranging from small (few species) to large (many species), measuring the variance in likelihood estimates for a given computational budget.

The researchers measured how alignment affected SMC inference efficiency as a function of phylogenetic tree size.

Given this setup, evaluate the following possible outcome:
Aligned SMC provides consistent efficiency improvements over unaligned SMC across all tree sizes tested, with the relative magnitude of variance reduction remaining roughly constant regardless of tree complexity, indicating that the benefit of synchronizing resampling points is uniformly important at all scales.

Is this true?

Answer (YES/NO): NO